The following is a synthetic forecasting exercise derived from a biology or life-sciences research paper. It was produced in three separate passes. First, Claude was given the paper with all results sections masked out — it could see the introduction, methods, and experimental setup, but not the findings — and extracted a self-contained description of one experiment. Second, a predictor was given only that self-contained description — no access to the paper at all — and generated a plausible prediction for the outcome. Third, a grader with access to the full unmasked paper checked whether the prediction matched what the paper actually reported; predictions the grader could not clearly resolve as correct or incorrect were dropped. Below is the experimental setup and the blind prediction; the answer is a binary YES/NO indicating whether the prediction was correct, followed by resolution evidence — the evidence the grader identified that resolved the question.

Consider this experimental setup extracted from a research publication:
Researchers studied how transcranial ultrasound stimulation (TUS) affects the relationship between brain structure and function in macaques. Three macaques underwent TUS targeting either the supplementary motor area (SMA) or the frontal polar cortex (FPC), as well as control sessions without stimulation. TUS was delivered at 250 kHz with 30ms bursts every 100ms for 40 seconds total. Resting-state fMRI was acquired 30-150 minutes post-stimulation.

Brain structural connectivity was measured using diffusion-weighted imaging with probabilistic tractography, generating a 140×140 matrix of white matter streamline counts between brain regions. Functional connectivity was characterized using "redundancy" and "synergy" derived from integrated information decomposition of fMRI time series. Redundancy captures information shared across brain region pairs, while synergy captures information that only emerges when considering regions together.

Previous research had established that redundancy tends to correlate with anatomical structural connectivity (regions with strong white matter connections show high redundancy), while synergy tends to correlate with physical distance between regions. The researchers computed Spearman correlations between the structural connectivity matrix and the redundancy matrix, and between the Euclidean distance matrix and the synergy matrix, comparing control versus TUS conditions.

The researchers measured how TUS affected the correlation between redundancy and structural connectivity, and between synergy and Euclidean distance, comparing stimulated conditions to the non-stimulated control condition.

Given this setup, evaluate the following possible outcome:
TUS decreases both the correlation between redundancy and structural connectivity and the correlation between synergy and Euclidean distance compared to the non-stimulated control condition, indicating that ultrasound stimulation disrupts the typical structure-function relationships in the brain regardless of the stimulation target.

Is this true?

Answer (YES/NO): NO